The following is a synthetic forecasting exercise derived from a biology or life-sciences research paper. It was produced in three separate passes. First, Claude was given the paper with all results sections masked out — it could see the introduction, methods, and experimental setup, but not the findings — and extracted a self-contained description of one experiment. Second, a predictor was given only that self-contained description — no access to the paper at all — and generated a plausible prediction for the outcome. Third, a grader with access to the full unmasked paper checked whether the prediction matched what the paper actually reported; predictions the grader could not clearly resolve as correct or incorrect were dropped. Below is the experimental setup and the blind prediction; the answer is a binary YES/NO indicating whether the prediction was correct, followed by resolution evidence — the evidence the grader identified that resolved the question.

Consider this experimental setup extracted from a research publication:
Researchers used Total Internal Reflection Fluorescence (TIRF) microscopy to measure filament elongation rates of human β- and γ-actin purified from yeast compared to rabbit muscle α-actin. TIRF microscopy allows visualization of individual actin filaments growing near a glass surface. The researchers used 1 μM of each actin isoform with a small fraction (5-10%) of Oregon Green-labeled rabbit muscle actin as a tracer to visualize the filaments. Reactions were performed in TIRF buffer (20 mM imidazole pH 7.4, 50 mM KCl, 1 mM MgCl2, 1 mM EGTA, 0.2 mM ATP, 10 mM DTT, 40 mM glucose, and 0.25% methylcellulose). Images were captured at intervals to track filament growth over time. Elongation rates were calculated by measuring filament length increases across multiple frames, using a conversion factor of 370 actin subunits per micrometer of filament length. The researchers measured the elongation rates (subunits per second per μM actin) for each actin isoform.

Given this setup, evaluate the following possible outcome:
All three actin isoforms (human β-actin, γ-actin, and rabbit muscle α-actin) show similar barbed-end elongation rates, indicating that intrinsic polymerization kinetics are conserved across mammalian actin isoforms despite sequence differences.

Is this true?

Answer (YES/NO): NO